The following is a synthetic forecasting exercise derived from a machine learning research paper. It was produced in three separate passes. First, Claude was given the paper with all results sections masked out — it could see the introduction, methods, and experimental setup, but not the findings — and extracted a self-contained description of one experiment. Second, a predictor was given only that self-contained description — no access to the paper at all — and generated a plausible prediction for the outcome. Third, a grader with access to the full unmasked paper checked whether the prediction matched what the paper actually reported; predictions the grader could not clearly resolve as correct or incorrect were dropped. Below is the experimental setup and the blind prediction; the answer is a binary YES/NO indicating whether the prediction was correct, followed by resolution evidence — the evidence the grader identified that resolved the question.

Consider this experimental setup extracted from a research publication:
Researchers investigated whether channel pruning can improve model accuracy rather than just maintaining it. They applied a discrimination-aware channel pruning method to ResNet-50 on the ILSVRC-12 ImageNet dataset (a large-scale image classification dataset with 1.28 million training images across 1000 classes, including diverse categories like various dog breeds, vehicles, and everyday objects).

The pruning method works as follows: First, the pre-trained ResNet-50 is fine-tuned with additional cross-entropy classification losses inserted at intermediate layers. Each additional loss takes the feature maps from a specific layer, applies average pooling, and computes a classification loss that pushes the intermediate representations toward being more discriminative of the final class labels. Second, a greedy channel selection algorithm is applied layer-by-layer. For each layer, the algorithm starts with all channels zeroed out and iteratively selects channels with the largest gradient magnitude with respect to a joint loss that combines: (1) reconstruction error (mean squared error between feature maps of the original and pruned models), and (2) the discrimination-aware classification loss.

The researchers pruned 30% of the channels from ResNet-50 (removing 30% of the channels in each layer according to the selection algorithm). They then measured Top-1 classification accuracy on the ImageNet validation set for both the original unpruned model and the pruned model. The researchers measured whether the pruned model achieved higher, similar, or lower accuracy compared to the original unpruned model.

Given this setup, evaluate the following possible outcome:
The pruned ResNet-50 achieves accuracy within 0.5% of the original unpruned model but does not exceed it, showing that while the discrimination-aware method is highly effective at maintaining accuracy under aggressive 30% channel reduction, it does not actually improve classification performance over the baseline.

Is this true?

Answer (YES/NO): NO